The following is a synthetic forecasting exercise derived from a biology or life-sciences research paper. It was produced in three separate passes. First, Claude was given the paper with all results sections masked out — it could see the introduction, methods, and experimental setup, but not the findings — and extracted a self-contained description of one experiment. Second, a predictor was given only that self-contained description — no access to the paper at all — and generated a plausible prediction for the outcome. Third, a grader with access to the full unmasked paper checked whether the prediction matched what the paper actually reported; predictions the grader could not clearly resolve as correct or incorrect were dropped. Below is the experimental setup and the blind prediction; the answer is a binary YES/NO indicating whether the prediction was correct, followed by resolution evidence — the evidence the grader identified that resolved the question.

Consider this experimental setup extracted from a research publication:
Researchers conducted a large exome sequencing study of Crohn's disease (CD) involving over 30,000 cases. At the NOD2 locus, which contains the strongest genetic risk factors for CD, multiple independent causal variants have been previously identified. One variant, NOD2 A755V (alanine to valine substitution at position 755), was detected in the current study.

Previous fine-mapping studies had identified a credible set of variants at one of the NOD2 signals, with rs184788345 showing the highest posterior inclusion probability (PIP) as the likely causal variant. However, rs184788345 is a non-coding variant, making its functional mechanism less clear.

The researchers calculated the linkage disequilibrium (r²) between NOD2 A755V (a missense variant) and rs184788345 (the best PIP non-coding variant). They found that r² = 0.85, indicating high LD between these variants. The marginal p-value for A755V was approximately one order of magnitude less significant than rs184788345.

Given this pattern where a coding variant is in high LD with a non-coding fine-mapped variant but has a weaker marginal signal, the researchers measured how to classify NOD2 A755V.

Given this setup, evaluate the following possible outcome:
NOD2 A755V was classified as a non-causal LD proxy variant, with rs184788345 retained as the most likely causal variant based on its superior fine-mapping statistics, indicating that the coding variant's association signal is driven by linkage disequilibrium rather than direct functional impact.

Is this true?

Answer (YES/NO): NO